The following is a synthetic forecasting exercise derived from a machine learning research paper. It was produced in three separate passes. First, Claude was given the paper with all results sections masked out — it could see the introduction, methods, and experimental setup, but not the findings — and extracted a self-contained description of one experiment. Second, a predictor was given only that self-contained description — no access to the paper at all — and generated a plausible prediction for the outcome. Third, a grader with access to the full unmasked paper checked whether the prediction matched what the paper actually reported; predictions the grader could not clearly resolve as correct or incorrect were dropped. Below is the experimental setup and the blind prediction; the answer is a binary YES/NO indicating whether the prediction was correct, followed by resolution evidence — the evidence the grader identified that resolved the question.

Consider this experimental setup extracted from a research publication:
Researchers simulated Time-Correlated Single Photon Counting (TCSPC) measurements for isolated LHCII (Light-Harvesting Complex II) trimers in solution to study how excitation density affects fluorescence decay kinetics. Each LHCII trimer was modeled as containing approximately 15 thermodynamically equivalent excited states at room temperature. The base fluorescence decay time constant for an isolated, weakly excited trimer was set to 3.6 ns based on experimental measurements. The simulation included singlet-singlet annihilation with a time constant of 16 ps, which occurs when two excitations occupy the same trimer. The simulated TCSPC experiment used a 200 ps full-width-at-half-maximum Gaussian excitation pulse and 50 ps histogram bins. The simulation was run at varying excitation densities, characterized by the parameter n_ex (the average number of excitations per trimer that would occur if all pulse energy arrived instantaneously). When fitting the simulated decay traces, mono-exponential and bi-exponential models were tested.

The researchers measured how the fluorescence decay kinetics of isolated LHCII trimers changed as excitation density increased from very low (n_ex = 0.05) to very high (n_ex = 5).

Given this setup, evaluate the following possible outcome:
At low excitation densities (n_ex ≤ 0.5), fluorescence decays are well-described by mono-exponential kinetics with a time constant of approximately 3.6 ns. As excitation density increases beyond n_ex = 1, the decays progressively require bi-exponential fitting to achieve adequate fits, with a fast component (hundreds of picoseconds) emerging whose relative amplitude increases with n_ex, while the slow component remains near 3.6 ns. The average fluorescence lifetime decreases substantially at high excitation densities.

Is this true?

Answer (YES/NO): NO